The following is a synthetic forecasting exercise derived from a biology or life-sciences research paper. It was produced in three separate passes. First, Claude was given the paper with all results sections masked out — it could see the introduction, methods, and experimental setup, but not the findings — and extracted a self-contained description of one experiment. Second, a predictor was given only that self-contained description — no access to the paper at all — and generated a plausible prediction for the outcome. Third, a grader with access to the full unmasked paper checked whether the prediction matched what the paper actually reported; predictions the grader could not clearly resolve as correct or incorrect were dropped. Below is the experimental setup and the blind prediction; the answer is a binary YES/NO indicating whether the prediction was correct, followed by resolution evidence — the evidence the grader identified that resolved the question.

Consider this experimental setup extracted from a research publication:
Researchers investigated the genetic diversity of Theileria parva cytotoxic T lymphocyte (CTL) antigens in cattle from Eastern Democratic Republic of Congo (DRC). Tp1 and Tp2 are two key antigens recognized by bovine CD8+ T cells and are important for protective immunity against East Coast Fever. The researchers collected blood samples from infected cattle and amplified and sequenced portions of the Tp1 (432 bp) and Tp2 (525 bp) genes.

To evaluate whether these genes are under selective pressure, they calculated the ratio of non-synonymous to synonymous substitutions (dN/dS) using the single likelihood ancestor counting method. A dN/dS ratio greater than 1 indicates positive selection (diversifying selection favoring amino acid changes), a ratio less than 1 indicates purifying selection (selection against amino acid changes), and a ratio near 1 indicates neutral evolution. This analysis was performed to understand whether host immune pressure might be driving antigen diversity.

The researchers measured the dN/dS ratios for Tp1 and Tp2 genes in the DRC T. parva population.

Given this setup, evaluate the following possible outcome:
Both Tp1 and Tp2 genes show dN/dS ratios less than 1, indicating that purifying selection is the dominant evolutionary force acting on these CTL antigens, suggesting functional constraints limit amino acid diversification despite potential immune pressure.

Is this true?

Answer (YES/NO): NO